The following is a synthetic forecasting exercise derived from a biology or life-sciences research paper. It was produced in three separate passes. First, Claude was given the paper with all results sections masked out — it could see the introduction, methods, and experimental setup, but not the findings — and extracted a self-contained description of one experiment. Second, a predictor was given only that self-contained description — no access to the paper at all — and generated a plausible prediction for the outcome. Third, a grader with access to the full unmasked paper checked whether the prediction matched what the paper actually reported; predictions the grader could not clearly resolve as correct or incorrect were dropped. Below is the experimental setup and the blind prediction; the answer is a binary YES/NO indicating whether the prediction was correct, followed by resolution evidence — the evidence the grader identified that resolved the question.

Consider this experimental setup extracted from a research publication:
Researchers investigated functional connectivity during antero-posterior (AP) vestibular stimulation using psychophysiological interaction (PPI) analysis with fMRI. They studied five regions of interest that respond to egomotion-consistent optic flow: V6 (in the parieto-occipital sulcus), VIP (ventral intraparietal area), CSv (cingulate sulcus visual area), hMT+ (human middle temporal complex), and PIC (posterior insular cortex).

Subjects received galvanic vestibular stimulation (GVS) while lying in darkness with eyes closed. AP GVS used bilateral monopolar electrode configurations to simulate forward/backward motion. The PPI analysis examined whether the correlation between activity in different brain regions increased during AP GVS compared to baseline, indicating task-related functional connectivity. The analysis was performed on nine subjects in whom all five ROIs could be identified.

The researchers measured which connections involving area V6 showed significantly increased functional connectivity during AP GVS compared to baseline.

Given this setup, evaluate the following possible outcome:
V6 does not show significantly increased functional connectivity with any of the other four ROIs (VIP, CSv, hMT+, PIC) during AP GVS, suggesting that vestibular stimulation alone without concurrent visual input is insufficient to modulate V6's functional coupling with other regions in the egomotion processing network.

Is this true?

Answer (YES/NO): NO